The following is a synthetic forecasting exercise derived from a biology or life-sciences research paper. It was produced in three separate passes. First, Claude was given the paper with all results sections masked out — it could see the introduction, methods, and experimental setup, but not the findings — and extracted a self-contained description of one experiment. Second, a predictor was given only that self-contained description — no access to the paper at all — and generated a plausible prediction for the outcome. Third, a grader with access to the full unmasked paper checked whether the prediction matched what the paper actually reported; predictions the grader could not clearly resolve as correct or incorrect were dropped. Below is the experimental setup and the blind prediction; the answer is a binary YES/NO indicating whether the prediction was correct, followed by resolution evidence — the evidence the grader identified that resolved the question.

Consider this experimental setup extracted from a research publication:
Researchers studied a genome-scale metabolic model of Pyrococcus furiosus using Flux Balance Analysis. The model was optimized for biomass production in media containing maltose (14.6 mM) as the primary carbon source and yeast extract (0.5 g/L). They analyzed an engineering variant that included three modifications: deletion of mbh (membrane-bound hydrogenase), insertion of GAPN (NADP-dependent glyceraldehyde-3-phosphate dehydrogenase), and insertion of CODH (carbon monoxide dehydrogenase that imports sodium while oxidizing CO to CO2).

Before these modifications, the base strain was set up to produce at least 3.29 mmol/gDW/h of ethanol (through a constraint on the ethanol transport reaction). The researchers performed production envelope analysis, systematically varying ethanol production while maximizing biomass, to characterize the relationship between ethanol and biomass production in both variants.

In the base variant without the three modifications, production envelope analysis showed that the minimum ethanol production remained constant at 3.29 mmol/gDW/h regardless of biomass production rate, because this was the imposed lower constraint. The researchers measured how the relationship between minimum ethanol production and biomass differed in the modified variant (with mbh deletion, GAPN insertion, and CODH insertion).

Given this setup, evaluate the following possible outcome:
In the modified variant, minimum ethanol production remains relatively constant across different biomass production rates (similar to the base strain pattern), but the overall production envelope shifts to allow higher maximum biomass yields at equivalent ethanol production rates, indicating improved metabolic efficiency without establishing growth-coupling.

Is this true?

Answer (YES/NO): NO